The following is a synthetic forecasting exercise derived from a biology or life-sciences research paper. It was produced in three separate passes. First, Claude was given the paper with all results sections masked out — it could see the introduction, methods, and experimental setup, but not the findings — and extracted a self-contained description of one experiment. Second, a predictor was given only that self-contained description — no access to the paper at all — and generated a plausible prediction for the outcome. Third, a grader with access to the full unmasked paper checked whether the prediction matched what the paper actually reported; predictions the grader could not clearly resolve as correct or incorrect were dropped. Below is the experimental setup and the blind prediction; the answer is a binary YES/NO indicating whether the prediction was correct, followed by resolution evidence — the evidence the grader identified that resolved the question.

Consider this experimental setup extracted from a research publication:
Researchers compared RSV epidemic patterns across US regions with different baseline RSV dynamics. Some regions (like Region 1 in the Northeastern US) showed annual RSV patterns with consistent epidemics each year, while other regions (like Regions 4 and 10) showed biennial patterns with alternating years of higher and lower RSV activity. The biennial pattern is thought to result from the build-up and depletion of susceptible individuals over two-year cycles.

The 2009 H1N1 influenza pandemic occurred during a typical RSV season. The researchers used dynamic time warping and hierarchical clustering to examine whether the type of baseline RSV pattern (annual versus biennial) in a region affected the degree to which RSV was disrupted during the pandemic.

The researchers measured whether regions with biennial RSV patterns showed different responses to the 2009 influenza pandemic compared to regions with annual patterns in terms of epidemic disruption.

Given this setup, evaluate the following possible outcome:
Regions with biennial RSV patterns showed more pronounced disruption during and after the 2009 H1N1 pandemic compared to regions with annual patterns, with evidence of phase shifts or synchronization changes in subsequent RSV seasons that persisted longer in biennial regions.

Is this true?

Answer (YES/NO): NO